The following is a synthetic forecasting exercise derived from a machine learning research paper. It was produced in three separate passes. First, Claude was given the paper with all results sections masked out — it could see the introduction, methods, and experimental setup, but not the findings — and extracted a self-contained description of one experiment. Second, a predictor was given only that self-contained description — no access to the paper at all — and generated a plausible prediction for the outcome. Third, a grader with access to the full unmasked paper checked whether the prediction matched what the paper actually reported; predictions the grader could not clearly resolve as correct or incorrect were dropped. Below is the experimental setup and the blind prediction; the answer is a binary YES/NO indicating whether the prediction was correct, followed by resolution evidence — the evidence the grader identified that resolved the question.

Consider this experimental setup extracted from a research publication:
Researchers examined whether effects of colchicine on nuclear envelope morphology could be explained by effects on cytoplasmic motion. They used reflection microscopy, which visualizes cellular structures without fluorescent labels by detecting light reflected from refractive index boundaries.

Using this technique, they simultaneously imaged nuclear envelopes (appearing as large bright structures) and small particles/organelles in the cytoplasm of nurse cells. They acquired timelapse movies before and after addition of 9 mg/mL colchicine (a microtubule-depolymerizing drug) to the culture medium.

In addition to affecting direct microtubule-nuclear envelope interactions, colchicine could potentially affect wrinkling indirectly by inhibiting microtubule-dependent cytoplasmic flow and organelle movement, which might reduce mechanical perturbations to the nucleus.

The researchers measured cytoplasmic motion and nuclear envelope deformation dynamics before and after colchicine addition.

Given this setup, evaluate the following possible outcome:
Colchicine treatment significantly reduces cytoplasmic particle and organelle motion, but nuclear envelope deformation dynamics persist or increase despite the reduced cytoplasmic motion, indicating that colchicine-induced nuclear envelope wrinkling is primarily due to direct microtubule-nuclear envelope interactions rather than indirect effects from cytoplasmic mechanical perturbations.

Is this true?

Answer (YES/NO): NO